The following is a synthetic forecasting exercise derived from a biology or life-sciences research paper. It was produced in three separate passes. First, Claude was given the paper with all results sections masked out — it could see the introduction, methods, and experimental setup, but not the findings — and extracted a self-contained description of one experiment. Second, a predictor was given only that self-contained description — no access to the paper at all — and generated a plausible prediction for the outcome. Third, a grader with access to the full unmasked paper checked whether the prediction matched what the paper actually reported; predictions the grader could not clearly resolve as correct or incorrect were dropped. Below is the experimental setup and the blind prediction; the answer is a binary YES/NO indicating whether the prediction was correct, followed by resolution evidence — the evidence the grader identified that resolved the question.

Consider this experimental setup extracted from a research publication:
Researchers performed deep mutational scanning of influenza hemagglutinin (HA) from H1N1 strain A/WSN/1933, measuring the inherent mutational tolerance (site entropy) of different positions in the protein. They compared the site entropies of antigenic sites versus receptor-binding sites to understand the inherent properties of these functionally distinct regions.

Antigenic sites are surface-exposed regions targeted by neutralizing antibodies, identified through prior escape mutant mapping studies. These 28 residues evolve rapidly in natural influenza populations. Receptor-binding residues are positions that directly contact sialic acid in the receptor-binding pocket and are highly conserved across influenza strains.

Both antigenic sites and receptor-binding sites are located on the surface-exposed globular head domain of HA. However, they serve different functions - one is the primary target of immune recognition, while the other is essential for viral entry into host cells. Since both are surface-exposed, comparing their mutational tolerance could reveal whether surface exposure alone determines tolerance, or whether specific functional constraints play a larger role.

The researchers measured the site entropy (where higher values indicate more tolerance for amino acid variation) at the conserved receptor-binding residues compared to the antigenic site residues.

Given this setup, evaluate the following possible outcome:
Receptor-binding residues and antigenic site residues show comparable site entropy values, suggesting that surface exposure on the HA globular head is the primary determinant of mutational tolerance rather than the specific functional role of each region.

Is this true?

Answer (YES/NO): NO